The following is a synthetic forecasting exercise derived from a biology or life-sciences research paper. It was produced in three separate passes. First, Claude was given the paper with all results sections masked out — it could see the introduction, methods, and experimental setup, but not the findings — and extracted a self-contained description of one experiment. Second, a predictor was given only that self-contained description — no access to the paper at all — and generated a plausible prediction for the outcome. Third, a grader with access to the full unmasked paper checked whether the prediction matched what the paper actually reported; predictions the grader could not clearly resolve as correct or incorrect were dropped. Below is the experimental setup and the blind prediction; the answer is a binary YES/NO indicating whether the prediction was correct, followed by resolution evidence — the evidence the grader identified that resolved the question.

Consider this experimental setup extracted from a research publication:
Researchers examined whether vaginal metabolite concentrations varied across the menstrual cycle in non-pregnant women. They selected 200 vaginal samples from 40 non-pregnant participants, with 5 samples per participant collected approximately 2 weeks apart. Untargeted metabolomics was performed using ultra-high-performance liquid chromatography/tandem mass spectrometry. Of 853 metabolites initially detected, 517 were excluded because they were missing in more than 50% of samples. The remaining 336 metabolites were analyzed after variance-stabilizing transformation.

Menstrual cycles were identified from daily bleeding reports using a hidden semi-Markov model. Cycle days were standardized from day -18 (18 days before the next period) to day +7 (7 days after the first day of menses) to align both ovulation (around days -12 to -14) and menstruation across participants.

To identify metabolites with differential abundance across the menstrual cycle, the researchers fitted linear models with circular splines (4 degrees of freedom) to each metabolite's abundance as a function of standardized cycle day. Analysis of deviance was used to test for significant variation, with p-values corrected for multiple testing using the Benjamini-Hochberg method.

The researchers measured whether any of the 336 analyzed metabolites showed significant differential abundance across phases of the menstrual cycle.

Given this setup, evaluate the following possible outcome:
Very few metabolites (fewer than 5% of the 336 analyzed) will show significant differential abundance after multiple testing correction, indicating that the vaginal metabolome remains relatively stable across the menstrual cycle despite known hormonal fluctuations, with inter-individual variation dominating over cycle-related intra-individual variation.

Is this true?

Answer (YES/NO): NO